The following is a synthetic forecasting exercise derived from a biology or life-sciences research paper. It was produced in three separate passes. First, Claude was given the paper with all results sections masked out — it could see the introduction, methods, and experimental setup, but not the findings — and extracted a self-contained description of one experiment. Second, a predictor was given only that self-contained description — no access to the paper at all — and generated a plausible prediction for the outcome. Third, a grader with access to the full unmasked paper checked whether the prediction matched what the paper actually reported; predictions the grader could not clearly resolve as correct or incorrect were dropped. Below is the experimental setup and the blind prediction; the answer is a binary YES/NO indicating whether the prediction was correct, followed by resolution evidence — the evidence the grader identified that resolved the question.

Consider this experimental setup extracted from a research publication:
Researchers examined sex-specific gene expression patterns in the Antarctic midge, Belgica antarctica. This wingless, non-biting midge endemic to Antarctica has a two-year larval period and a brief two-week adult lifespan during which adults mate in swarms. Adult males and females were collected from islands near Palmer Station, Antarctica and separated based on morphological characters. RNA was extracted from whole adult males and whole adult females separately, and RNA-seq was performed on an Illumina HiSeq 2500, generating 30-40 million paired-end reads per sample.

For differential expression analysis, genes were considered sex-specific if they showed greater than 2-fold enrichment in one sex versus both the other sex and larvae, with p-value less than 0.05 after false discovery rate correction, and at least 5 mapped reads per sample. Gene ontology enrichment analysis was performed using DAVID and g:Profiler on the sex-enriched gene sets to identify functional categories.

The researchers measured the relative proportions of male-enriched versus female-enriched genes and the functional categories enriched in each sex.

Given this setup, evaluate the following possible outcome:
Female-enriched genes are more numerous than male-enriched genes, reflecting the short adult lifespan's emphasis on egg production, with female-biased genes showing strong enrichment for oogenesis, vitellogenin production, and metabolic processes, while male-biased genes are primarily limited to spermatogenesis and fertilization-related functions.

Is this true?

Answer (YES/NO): NO